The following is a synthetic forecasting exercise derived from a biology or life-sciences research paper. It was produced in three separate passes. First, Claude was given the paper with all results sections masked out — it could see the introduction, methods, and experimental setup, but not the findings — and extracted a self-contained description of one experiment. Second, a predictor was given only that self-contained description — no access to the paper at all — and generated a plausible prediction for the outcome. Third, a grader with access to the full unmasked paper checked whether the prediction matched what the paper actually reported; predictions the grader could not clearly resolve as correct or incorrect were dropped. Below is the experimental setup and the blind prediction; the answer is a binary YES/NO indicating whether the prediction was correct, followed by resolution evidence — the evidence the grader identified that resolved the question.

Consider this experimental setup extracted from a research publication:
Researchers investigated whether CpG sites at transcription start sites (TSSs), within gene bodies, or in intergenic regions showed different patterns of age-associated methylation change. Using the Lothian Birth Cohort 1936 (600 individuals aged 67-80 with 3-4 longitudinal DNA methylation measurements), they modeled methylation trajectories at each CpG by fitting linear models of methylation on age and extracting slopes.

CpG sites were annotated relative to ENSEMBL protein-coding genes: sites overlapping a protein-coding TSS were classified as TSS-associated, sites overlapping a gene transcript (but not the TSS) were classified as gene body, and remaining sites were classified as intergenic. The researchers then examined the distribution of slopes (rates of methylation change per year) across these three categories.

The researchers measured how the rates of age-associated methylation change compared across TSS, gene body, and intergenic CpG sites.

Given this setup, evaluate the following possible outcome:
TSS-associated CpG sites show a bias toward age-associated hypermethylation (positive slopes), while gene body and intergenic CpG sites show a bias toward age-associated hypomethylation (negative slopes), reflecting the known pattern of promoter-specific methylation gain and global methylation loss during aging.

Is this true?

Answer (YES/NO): NO